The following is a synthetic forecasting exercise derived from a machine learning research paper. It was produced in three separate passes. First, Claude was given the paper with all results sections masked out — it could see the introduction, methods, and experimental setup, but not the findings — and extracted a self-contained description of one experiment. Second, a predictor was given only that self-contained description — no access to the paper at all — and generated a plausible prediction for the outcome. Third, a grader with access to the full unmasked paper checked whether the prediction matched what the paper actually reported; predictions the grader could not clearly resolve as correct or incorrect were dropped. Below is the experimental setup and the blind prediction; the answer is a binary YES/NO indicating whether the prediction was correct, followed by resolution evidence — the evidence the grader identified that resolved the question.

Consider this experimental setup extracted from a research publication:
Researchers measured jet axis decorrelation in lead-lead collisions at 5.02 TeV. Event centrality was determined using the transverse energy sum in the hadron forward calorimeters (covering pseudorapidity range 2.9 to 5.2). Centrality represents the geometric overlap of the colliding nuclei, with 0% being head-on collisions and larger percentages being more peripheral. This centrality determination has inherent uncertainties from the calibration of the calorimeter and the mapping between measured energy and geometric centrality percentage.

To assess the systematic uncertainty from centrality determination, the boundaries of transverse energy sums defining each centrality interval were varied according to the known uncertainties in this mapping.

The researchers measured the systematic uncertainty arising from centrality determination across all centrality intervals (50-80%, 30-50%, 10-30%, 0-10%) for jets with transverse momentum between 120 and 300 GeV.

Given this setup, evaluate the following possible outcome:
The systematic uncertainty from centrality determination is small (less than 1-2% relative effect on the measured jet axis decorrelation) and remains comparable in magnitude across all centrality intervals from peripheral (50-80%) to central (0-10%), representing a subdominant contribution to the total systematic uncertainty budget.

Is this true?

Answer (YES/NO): NO